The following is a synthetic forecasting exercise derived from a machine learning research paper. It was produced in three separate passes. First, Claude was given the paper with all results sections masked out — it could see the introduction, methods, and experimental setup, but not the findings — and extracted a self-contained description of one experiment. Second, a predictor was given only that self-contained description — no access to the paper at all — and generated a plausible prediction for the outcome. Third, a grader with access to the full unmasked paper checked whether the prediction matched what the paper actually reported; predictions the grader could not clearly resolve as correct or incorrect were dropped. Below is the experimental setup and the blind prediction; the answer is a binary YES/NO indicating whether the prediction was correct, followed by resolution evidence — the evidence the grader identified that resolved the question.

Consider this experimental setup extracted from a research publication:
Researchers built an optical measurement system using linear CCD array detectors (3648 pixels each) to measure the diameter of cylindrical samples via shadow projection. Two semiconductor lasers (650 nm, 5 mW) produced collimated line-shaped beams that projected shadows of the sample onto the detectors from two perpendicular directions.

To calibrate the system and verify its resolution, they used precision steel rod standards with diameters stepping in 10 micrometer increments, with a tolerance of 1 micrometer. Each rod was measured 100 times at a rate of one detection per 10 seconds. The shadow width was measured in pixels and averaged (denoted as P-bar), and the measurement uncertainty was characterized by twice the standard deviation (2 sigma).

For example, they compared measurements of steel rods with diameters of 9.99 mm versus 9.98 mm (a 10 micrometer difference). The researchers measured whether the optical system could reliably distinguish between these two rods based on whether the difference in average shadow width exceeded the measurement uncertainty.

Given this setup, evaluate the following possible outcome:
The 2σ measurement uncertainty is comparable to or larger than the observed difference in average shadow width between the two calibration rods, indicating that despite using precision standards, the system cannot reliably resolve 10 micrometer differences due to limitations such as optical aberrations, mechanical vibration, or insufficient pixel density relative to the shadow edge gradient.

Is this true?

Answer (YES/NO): NO